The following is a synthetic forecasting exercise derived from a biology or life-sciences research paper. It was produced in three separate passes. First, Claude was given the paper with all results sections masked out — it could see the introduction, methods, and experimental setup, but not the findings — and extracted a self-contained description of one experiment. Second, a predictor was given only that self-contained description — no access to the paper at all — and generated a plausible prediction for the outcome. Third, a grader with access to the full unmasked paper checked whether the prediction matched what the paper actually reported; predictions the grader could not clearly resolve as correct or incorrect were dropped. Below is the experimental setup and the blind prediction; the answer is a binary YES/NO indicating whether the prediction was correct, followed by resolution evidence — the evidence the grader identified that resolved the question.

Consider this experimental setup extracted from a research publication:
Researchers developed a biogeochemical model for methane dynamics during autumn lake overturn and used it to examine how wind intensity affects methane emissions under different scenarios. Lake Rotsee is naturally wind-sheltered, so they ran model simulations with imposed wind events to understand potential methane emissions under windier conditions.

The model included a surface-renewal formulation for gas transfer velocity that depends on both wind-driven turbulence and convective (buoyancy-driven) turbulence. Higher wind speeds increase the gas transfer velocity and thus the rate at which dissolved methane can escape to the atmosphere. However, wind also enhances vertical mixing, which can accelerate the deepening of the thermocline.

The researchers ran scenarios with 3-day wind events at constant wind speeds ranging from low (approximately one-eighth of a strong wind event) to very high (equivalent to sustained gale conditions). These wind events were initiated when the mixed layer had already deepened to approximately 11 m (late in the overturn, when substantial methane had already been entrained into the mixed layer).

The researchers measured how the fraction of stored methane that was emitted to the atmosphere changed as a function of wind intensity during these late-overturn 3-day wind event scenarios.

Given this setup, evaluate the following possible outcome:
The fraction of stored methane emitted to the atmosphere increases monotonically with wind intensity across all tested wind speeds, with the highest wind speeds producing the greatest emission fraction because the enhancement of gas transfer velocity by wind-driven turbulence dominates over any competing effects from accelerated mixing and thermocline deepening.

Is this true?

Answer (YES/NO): YES